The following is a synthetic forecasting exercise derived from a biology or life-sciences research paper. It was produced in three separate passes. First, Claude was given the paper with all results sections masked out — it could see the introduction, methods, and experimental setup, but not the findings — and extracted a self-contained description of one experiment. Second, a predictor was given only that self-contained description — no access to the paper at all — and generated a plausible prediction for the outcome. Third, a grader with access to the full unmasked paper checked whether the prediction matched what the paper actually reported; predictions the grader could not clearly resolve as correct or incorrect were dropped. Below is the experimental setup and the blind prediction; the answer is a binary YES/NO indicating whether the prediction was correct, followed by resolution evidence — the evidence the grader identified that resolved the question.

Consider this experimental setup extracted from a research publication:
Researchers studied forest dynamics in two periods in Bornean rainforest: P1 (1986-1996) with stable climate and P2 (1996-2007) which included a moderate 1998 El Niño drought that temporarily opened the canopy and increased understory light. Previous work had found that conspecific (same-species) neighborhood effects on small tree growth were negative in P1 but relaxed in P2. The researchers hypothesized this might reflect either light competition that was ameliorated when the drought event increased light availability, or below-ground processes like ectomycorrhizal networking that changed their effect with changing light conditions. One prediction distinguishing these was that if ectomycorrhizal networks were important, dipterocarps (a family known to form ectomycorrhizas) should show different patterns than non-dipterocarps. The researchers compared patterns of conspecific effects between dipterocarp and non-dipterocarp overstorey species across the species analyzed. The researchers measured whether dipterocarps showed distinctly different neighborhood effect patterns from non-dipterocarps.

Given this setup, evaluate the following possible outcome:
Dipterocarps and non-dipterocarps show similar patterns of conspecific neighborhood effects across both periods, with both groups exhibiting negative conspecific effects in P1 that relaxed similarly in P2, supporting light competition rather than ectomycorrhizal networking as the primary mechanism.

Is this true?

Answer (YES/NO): NO